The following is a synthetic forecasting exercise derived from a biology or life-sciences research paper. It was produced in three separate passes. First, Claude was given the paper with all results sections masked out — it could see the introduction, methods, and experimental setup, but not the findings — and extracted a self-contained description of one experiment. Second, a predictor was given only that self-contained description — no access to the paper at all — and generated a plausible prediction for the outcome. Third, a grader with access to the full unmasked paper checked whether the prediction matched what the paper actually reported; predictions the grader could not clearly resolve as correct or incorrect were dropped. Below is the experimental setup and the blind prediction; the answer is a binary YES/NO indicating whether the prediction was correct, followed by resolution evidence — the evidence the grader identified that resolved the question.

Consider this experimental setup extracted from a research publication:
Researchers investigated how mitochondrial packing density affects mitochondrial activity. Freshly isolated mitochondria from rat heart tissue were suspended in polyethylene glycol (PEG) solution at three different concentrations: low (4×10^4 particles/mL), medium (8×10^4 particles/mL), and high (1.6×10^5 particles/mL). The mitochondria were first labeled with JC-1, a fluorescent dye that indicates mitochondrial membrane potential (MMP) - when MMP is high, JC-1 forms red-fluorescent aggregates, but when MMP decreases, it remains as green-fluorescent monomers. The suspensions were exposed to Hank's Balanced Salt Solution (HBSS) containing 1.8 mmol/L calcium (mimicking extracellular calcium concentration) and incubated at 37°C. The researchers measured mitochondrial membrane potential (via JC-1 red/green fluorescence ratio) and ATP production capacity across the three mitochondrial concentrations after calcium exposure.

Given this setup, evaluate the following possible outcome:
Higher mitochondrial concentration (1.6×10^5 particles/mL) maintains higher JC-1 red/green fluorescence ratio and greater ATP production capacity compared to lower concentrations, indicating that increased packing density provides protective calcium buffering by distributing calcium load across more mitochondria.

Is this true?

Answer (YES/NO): YES